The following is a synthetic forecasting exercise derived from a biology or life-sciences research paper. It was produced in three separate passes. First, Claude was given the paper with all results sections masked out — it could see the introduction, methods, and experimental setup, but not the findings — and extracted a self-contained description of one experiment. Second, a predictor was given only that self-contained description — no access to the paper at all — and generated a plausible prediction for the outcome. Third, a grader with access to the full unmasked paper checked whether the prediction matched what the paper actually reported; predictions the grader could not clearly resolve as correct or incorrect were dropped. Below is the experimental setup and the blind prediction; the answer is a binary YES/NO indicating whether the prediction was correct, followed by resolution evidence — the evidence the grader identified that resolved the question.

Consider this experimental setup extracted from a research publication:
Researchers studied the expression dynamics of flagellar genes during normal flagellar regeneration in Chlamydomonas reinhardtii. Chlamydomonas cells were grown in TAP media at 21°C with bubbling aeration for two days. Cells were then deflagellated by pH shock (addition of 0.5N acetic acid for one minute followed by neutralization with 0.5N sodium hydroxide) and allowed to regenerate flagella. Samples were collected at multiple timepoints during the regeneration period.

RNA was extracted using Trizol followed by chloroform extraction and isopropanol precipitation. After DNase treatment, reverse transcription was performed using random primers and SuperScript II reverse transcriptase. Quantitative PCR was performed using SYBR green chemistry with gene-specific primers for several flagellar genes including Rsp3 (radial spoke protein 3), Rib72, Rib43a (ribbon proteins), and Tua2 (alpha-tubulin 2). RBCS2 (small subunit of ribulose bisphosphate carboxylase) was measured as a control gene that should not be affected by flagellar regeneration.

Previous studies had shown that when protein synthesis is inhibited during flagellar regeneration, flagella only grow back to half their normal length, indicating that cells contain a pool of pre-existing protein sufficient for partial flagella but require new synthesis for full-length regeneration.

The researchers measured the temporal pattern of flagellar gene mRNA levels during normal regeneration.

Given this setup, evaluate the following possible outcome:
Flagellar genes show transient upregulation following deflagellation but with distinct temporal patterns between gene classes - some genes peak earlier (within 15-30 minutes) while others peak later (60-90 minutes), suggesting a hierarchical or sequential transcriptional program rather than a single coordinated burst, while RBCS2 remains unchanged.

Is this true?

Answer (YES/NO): NO